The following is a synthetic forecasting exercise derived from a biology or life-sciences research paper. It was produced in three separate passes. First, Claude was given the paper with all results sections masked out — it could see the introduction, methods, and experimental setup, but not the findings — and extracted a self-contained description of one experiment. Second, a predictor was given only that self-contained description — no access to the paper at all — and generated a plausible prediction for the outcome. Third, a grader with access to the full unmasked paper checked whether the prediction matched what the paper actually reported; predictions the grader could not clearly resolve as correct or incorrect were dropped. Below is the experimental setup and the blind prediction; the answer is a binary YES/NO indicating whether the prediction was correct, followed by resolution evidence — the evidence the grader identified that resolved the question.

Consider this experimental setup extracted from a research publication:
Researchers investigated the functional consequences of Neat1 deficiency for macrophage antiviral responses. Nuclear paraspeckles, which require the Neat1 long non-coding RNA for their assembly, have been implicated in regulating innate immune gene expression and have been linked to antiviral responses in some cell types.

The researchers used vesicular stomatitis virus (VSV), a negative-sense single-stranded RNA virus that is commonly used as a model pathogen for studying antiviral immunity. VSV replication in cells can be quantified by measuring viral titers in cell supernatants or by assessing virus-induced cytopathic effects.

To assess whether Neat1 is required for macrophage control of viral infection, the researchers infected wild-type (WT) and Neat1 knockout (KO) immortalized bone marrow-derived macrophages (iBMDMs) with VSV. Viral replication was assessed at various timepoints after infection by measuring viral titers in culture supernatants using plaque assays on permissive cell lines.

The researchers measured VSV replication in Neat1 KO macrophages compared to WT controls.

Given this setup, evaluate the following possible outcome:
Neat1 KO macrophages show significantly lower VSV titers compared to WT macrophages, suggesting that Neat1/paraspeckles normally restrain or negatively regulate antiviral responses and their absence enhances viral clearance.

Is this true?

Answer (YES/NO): NO